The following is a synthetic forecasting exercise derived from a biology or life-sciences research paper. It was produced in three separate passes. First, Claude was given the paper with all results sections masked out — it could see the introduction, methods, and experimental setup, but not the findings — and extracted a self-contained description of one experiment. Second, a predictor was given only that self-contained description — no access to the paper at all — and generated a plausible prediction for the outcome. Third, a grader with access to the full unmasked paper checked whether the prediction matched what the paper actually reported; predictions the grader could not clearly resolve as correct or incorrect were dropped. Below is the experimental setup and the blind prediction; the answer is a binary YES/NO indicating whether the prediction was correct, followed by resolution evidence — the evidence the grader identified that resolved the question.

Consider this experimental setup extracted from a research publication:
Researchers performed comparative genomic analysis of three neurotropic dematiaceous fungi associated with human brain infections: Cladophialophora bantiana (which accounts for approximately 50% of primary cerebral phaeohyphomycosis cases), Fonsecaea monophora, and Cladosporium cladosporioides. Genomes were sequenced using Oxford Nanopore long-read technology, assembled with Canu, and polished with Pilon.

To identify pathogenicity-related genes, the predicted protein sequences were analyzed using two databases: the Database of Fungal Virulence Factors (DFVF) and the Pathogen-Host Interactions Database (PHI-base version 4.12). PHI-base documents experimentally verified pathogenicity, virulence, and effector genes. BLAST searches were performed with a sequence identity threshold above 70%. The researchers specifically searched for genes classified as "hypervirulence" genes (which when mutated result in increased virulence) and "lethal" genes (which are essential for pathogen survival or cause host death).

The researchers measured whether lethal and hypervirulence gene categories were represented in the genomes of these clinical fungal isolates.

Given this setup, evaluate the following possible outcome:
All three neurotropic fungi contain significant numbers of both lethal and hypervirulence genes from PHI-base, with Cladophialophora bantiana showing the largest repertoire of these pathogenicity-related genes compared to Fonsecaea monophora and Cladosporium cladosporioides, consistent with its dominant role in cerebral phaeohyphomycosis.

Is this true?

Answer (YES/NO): NO